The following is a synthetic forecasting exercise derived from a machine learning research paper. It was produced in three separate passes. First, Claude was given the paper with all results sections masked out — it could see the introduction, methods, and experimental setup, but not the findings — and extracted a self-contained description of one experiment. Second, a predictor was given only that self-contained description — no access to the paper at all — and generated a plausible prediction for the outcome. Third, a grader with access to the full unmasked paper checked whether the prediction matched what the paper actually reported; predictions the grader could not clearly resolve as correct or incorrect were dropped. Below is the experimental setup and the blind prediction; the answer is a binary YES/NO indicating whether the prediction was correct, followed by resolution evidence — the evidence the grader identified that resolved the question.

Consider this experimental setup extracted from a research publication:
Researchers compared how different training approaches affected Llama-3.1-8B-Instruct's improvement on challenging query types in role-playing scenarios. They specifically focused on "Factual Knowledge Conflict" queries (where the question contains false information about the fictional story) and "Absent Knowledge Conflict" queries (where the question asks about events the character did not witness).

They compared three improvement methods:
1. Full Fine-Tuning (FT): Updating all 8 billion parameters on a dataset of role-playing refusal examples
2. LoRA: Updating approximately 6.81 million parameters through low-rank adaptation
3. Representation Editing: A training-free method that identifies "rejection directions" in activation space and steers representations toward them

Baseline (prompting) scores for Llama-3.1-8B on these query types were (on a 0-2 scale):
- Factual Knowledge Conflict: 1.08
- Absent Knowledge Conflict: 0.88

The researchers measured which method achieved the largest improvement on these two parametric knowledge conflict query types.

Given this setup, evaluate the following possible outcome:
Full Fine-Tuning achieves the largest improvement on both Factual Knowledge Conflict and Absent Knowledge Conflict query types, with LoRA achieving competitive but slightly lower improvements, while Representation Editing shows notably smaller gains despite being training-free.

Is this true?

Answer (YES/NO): NO